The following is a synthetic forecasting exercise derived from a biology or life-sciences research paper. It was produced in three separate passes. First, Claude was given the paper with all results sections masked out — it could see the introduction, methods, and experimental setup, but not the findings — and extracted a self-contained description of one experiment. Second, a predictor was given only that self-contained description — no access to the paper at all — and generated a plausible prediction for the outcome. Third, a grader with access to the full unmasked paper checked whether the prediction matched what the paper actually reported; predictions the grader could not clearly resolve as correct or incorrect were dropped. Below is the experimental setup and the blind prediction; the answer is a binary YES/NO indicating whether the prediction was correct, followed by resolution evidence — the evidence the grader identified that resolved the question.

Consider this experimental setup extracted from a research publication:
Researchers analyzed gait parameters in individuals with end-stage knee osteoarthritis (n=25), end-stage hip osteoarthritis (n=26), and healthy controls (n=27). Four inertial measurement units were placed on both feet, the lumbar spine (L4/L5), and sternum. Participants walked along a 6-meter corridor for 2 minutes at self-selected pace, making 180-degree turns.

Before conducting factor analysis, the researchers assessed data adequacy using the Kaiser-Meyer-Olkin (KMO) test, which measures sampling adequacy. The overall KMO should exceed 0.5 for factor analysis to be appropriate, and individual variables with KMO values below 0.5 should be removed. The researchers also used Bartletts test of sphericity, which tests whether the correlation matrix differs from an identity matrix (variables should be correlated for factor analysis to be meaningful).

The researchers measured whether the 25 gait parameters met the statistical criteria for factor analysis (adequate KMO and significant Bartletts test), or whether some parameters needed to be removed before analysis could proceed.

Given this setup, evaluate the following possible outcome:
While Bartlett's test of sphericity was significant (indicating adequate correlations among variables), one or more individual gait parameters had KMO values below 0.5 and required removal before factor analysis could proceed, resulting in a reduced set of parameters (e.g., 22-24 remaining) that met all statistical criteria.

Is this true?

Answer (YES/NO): NO